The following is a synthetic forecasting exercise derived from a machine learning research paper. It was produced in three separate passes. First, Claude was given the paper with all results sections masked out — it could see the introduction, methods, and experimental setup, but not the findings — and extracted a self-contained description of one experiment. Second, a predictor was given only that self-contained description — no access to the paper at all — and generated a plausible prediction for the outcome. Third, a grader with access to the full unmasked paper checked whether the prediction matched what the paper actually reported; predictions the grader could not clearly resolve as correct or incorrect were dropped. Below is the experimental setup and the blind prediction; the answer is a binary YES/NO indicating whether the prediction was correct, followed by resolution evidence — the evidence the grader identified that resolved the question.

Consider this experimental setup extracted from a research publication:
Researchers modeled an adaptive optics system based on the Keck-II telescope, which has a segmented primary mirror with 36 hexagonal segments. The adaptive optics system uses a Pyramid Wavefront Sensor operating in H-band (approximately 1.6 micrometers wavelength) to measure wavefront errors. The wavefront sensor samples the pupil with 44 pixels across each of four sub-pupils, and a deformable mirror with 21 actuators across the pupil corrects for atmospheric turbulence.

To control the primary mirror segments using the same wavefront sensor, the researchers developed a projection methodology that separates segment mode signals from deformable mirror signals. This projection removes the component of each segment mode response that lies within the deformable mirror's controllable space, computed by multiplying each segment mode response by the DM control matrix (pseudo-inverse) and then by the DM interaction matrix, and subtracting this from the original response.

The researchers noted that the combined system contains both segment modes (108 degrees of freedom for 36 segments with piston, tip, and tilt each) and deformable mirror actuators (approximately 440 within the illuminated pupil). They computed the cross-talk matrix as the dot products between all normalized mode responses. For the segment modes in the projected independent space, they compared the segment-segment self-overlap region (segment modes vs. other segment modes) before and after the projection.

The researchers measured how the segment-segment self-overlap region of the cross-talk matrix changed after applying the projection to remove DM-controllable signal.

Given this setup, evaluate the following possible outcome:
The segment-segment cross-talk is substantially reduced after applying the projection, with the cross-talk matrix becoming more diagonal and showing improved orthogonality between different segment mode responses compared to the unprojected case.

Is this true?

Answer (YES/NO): NO